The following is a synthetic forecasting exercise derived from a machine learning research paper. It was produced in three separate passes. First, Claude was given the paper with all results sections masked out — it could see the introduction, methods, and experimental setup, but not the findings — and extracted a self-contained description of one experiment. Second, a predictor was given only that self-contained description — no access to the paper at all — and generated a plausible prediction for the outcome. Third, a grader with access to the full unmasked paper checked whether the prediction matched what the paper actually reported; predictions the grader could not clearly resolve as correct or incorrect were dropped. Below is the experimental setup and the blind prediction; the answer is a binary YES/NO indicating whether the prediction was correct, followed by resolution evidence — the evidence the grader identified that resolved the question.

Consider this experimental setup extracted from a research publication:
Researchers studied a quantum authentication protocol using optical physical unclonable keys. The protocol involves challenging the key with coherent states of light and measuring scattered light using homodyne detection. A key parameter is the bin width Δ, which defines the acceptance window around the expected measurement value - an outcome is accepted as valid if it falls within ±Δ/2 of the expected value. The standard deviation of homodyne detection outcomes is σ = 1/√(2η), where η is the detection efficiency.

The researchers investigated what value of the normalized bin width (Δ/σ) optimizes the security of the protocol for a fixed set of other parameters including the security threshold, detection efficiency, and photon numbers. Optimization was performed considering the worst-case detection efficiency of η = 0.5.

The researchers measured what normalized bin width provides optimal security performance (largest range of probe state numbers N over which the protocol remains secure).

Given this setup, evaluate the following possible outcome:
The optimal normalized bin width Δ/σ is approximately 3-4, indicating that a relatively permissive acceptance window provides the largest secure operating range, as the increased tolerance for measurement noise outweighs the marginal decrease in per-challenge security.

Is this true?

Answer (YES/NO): NO